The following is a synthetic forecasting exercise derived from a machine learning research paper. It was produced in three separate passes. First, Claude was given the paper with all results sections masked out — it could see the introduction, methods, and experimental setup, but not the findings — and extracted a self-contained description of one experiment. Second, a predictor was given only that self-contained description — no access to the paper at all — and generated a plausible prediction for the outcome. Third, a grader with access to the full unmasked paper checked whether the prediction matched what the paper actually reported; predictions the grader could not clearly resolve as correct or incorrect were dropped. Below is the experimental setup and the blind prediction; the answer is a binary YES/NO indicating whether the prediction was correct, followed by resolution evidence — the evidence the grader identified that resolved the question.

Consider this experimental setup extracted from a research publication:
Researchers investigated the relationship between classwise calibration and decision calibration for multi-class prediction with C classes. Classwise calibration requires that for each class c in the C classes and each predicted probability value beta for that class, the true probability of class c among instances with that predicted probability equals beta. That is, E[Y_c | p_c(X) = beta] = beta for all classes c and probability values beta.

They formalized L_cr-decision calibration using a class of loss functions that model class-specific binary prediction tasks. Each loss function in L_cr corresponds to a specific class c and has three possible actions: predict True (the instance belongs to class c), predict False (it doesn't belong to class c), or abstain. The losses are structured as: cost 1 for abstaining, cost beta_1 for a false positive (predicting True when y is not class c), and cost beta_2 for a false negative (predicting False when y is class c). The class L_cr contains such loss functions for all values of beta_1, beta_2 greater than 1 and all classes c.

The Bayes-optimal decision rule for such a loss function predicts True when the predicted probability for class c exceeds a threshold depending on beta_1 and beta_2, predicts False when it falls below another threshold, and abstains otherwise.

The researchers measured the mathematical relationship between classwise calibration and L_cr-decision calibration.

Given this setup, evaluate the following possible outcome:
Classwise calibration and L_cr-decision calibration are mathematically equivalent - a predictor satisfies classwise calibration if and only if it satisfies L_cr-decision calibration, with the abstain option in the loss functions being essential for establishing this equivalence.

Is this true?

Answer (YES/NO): YES